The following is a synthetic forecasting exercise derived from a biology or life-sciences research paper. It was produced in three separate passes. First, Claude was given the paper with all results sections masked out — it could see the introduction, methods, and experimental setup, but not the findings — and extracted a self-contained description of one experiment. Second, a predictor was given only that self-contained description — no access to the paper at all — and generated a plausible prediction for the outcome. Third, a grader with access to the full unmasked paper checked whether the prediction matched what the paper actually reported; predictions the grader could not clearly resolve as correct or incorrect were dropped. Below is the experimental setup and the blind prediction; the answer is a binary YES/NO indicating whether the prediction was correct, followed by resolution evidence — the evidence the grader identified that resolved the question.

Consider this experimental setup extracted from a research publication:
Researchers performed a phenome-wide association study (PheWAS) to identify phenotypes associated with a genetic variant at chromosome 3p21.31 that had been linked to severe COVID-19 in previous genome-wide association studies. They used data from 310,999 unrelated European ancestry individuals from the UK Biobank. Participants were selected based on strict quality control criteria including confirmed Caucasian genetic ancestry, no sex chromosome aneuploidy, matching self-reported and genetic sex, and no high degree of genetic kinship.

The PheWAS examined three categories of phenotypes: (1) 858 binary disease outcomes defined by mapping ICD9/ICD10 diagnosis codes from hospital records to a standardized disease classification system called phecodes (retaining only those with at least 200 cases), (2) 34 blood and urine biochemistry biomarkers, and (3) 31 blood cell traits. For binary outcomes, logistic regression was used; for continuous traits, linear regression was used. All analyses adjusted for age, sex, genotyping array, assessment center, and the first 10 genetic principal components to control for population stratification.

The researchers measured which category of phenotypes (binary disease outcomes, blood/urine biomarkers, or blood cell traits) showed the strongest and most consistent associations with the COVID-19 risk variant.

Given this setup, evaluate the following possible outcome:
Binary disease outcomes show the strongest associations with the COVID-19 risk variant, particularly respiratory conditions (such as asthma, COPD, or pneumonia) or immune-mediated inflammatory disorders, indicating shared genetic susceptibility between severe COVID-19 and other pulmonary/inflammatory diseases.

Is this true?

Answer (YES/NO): NO